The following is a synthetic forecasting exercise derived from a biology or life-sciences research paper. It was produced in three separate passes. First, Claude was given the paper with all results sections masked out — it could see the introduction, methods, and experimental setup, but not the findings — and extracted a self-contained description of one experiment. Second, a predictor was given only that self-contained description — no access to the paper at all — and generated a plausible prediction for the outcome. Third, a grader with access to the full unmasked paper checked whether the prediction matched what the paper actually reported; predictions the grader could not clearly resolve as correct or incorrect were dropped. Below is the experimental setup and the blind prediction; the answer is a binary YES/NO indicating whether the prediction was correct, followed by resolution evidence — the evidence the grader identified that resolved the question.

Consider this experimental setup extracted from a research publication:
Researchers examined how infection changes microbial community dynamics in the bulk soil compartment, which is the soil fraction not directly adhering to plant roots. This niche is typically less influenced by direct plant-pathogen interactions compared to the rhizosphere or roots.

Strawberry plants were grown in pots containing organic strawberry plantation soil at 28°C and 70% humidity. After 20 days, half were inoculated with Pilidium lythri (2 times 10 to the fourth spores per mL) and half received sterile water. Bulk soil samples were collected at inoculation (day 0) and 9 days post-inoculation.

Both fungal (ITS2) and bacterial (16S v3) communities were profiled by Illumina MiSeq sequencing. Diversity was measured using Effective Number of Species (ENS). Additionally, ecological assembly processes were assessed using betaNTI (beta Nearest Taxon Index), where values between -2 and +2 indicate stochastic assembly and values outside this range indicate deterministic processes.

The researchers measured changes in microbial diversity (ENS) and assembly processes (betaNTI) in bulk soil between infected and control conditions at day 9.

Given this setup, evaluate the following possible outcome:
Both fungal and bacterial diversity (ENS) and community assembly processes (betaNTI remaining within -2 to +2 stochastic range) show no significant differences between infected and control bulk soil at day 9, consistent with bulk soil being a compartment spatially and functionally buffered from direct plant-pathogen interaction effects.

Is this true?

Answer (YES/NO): NO